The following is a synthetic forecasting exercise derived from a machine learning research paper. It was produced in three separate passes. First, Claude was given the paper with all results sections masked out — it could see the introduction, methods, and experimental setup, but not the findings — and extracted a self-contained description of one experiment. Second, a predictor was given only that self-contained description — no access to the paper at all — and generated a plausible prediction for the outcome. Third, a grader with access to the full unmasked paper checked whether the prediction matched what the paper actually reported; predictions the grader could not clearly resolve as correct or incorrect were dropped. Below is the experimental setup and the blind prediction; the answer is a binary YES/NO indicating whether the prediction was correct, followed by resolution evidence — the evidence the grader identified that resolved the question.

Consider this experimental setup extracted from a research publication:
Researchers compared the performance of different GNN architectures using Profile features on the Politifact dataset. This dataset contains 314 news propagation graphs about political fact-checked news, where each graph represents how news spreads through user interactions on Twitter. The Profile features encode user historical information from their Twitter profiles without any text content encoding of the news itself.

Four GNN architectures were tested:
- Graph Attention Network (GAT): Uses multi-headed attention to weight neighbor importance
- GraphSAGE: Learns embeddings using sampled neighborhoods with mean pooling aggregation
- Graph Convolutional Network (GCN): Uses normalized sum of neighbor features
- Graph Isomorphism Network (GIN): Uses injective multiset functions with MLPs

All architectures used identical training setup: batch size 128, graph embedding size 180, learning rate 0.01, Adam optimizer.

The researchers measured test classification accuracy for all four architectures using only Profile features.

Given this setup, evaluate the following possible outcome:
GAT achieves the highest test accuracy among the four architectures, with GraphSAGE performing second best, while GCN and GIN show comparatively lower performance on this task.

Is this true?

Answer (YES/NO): NO